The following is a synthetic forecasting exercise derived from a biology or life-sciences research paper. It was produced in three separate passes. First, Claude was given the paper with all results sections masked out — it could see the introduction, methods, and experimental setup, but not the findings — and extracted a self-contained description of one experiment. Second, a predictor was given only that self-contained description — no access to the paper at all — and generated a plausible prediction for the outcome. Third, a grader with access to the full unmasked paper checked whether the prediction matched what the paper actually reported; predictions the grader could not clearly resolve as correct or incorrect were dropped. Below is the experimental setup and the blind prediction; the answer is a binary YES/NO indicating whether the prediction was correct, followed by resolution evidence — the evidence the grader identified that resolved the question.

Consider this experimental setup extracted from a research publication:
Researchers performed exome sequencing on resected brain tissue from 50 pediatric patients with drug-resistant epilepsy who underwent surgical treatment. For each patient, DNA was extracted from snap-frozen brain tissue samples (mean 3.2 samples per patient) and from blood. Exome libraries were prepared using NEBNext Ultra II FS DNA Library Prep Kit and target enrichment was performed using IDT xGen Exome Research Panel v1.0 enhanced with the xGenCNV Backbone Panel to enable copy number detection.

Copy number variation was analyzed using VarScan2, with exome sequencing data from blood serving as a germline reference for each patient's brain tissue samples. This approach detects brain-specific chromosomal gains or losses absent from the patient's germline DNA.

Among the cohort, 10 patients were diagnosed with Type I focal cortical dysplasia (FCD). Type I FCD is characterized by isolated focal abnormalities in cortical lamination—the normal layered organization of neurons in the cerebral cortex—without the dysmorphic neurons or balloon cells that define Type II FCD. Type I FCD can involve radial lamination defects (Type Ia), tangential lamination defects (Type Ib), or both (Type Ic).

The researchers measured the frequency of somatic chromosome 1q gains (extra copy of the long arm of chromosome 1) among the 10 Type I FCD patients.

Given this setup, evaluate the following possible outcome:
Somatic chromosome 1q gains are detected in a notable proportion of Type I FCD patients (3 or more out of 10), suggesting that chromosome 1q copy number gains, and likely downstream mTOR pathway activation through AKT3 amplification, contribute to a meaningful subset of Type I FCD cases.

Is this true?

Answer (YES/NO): YES